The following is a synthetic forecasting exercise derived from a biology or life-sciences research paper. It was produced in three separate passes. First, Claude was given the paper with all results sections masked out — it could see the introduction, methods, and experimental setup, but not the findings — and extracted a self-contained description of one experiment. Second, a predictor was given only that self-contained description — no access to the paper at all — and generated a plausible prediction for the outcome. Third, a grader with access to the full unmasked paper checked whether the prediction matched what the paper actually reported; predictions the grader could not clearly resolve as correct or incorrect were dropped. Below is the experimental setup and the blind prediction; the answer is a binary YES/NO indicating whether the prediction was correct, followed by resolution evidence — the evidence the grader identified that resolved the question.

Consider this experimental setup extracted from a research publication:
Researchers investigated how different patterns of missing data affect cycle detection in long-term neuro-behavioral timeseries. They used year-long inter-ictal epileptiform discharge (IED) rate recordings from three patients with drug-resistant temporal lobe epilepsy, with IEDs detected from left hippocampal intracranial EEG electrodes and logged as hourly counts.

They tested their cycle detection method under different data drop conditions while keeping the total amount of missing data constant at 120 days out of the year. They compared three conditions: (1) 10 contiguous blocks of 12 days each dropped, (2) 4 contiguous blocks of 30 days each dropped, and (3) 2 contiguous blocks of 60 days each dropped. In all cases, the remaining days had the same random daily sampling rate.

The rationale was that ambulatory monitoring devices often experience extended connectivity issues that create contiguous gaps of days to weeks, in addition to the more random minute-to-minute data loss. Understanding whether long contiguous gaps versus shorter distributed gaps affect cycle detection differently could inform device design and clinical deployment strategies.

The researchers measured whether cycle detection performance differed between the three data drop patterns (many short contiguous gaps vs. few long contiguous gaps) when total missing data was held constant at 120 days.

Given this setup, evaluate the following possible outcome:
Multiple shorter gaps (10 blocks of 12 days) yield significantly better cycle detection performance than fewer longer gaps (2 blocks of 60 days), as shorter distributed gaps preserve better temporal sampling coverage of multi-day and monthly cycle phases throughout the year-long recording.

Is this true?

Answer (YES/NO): YES